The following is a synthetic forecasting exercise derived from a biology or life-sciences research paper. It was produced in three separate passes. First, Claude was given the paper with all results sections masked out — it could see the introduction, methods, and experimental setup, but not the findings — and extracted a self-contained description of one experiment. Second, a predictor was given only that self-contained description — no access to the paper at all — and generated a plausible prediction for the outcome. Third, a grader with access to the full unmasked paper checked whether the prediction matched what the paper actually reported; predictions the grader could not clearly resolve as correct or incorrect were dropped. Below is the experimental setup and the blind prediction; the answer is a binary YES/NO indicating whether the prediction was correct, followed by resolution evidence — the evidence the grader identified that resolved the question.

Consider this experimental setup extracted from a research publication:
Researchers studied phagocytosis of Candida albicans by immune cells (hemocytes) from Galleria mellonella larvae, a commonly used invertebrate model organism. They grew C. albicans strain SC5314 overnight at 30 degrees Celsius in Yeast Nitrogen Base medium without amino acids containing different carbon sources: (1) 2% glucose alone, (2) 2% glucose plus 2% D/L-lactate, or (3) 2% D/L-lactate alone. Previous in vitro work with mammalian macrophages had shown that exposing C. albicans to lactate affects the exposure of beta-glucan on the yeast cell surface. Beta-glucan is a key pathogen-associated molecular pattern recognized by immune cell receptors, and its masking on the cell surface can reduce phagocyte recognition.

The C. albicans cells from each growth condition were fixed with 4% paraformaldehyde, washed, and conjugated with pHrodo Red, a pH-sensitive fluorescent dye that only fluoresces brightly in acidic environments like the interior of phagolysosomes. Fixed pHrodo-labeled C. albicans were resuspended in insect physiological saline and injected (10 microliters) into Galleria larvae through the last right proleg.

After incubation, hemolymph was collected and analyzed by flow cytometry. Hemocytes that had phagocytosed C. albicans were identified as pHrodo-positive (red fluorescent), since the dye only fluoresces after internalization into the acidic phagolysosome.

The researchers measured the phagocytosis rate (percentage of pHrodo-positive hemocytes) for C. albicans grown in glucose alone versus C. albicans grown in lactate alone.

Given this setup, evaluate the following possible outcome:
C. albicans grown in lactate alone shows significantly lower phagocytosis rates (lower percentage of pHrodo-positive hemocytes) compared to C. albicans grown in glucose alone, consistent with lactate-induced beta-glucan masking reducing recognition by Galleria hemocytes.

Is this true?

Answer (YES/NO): YES